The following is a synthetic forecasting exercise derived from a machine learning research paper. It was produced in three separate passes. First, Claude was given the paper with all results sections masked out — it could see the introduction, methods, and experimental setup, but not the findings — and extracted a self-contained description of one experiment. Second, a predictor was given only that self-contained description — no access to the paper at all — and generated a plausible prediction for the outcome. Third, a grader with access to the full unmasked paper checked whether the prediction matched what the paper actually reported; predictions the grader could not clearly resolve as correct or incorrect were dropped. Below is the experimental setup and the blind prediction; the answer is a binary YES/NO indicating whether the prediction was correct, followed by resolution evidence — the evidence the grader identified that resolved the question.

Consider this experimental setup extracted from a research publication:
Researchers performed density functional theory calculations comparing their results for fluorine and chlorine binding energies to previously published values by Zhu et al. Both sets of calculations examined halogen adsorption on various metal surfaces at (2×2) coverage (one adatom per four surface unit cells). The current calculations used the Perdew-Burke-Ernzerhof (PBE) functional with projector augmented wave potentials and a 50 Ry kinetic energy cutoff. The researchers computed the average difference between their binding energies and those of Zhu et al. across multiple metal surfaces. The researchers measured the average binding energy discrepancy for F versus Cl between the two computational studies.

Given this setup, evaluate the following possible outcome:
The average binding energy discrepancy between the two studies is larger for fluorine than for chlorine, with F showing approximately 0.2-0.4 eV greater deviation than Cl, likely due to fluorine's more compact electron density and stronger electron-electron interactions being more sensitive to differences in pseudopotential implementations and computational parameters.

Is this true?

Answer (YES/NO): NO